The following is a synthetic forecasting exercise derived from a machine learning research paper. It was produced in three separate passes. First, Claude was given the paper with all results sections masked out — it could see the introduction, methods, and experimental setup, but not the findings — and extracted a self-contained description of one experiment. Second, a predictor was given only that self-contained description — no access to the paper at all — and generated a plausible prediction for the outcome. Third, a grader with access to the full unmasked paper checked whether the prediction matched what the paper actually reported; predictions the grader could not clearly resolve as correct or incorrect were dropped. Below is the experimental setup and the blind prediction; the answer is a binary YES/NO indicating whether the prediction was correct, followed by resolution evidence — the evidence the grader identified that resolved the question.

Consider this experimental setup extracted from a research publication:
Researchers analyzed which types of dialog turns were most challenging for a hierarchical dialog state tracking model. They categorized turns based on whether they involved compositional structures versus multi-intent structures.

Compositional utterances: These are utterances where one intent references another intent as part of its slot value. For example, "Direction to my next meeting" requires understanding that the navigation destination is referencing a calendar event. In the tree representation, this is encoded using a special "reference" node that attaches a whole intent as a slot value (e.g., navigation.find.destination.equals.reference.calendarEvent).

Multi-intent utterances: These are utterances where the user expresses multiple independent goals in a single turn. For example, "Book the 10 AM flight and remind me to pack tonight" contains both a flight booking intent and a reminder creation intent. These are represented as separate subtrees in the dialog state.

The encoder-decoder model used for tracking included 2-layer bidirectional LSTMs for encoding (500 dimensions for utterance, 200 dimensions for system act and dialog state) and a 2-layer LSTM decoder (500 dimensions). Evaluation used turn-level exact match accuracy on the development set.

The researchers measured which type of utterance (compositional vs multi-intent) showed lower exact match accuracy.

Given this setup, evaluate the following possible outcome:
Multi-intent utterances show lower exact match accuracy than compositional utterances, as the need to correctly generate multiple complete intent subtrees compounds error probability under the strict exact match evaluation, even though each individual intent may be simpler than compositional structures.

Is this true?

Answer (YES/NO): YES